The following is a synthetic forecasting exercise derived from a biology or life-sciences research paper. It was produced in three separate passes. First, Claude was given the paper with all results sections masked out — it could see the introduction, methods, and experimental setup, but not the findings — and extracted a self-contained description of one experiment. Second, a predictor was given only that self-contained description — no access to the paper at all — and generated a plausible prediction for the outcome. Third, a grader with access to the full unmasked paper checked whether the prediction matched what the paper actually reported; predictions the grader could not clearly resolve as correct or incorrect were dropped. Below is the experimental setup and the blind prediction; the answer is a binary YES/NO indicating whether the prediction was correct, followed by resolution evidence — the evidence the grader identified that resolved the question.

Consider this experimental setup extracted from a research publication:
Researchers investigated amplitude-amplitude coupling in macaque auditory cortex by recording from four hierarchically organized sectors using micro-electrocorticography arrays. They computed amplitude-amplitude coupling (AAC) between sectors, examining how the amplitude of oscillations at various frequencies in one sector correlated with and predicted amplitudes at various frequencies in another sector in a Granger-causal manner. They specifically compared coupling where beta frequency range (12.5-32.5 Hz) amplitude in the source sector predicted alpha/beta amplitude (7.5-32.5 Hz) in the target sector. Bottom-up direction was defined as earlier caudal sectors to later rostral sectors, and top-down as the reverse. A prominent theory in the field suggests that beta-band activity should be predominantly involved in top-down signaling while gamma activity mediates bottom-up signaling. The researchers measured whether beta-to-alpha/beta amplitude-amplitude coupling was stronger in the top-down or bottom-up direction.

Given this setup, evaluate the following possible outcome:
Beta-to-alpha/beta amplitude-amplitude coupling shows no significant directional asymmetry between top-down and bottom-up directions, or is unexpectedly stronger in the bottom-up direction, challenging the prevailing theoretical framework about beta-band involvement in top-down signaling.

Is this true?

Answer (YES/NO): YES